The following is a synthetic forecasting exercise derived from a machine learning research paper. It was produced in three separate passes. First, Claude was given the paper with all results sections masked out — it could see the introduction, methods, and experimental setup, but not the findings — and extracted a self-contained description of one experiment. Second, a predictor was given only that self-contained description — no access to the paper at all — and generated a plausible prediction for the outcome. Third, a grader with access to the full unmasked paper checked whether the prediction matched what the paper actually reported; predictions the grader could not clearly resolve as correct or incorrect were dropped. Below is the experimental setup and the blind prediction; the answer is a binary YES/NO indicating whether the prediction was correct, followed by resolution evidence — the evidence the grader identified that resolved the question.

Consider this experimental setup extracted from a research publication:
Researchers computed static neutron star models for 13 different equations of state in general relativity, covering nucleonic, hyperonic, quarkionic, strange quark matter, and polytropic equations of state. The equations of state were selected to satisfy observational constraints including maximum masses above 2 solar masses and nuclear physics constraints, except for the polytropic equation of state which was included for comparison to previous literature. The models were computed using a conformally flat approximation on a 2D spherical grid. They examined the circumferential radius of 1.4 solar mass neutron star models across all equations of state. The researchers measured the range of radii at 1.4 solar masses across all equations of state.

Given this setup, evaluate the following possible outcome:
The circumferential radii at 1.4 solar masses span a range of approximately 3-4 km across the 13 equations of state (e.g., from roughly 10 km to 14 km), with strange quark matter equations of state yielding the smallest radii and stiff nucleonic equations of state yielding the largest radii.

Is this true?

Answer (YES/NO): NO